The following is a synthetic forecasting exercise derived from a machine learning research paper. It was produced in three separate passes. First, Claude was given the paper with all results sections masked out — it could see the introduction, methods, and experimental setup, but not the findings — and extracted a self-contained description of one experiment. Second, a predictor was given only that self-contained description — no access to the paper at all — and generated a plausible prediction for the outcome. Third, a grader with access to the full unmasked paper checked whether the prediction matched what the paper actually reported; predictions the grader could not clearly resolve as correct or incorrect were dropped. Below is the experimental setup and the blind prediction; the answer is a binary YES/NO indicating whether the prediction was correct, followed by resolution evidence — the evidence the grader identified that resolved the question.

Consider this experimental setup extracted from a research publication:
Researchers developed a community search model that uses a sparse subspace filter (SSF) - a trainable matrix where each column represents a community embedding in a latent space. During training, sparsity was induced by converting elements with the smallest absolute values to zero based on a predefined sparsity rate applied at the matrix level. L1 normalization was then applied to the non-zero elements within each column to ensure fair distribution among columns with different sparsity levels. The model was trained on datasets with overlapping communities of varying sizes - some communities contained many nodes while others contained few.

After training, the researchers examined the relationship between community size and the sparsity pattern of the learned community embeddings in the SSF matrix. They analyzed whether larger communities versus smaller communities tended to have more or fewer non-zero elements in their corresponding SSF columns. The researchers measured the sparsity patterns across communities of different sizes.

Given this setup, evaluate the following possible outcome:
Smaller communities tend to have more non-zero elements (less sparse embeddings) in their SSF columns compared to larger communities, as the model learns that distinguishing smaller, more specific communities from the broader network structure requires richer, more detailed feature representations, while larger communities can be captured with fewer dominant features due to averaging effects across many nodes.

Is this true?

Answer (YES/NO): YES